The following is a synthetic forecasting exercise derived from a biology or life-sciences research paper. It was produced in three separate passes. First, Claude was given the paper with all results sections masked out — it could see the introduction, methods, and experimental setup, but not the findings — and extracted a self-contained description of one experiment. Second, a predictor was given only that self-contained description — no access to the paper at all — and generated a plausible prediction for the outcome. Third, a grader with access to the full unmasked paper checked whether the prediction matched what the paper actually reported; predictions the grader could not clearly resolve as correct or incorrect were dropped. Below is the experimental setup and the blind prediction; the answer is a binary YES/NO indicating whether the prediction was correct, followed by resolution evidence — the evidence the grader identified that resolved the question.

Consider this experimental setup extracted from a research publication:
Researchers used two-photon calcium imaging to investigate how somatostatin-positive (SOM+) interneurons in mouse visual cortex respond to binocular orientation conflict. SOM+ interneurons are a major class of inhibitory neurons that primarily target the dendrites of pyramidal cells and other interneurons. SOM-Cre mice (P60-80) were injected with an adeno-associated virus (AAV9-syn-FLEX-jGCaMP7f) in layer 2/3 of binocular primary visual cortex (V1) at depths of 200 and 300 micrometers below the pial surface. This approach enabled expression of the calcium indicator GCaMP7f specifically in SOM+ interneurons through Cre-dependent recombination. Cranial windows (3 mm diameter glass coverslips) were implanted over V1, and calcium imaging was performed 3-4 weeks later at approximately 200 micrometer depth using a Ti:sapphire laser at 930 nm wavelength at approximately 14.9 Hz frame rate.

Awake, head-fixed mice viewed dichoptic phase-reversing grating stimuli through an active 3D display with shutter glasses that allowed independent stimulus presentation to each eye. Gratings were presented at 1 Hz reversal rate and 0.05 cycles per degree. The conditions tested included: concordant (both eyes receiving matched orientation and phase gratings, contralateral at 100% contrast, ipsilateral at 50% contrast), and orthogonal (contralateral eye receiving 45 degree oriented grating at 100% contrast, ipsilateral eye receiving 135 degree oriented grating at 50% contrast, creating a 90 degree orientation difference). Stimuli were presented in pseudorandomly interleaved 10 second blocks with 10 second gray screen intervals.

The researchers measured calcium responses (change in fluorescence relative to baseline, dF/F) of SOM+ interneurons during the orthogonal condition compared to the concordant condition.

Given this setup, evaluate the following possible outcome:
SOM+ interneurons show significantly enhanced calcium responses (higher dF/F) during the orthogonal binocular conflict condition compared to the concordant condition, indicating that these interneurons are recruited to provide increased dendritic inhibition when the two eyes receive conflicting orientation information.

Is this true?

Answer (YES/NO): NO